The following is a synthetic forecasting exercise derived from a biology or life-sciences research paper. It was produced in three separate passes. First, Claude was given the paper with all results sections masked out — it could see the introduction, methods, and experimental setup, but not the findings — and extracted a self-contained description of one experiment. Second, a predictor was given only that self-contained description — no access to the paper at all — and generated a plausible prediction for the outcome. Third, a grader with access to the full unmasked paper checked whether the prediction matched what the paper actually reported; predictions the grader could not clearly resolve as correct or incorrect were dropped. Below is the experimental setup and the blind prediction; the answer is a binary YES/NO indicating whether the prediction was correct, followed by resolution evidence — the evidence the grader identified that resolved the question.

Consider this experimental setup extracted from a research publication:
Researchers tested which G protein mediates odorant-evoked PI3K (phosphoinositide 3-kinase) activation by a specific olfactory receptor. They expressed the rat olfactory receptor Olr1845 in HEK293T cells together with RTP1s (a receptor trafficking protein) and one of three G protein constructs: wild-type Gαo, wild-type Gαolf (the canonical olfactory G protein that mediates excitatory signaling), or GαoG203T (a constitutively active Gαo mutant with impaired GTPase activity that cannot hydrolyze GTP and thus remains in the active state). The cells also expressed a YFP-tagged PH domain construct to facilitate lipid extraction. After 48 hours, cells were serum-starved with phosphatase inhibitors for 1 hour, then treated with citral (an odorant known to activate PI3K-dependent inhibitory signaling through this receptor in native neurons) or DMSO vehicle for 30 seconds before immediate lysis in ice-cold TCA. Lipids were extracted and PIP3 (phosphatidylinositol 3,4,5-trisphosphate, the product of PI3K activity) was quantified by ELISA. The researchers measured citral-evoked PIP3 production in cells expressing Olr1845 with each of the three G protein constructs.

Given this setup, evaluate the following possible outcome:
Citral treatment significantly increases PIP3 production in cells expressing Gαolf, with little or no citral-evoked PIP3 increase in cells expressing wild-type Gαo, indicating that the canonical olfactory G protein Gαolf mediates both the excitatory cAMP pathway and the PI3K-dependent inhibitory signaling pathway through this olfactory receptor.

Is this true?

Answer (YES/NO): NO